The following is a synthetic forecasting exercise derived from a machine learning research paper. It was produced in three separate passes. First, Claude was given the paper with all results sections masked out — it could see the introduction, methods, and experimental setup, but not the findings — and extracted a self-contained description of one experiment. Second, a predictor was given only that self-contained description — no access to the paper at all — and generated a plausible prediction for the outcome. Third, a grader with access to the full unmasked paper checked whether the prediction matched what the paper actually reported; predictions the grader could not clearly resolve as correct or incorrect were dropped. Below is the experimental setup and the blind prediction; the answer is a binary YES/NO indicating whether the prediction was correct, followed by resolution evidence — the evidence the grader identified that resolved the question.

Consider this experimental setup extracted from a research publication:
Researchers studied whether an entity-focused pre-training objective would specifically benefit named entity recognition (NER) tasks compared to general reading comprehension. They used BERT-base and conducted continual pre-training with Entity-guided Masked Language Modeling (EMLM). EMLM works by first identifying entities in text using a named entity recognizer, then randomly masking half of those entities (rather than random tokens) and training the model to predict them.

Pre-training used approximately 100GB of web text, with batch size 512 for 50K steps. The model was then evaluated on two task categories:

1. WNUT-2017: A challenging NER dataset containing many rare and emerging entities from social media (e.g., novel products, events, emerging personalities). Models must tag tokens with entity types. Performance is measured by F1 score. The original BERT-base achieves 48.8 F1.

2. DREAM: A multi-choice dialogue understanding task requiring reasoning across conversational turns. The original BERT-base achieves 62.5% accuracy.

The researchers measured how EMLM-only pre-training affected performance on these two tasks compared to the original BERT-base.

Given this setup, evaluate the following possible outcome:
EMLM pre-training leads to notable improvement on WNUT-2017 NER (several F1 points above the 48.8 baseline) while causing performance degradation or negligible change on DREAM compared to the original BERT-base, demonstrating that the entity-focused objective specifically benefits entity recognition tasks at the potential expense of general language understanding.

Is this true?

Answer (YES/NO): YES